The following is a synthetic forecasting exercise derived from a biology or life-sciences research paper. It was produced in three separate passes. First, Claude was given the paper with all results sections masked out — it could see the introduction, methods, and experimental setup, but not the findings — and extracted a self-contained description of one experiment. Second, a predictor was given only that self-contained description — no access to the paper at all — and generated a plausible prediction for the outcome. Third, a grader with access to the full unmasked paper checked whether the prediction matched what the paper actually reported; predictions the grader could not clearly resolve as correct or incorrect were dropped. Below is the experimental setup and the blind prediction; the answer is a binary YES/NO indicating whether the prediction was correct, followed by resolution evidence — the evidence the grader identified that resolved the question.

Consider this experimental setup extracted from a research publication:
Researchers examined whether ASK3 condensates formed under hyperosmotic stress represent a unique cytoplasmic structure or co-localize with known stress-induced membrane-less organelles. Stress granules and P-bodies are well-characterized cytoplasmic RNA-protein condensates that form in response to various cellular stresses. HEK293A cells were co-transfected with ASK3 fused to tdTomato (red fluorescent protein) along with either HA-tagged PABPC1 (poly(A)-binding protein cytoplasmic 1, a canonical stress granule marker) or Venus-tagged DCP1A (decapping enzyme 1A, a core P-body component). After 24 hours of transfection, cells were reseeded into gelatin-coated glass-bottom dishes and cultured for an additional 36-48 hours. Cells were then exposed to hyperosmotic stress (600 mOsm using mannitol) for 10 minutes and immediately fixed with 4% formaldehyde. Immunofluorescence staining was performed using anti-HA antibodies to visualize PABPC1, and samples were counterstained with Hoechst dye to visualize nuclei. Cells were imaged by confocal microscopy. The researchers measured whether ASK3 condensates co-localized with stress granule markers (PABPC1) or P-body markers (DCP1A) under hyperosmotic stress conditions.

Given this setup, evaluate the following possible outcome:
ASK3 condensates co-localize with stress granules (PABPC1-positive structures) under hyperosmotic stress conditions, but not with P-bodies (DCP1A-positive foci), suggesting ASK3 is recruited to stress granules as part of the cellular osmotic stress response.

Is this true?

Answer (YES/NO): NO